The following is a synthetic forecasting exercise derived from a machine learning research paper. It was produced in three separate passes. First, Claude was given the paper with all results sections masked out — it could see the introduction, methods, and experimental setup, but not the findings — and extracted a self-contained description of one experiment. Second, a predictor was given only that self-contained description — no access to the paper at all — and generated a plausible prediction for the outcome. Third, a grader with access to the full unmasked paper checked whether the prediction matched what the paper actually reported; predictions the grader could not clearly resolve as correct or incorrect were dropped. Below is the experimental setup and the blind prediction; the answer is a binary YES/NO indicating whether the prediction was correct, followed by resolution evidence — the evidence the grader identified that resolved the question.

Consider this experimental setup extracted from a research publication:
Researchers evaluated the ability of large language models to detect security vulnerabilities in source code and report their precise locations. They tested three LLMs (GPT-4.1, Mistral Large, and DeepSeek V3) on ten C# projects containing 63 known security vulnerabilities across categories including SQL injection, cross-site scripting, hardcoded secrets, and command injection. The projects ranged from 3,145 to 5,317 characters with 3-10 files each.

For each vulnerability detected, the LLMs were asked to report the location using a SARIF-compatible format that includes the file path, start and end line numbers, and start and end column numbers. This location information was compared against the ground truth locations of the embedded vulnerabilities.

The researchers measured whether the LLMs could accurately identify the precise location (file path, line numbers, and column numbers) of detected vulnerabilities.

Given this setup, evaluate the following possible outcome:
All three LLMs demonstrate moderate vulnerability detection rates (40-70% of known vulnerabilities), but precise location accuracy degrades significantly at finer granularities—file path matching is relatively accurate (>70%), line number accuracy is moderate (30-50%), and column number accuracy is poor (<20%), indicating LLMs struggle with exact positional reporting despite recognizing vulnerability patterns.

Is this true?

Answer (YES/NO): NO